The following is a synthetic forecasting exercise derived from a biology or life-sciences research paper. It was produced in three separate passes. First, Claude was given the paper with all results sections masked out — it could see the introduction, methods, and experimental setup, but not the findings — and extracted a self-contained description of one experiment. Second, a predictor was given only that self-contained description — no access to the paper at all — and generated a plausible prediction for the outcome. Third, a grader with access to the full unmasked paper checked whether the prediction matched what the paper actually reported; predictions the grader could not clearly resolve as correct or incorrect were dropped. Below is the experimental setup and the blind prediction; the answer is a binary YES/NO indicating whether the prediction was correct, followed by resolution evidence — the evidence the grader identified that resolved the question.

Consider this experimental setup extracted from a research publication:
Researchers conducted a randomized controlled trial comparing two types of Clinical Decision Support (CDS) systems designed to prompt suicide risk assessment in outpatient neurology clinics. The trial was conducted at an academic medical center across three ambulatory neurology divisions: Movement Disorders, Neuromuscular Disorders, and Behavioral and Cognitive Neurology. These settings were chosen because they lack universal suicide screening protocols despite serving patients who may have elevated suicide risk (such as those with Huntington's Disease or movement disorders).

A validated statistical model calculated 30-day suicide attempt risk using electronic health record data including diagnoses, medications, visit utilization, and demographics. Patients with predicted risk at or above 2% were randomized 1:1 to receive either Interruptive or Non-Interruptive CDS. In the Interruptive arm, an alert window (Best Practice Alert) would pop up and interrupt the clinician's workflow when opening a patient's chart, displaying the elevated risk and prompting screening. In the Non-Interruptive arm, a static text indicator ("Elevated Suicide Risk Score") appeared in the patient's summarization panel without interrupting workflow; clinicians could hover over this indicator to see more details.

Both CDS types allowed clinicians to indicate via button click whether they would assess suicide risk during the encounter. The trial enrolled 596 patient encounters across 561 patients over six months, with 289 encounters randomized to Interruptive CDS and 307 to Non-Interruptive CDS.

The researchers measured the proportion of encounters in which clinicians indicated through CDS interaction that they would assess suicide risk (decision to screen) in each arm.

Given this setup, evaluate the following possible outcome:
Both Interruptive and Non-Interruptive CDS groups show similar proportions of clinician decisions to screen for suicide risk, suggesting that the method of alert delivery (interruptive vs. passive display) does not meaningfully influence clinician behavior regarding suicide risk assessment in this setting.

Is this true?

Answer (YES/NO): NO